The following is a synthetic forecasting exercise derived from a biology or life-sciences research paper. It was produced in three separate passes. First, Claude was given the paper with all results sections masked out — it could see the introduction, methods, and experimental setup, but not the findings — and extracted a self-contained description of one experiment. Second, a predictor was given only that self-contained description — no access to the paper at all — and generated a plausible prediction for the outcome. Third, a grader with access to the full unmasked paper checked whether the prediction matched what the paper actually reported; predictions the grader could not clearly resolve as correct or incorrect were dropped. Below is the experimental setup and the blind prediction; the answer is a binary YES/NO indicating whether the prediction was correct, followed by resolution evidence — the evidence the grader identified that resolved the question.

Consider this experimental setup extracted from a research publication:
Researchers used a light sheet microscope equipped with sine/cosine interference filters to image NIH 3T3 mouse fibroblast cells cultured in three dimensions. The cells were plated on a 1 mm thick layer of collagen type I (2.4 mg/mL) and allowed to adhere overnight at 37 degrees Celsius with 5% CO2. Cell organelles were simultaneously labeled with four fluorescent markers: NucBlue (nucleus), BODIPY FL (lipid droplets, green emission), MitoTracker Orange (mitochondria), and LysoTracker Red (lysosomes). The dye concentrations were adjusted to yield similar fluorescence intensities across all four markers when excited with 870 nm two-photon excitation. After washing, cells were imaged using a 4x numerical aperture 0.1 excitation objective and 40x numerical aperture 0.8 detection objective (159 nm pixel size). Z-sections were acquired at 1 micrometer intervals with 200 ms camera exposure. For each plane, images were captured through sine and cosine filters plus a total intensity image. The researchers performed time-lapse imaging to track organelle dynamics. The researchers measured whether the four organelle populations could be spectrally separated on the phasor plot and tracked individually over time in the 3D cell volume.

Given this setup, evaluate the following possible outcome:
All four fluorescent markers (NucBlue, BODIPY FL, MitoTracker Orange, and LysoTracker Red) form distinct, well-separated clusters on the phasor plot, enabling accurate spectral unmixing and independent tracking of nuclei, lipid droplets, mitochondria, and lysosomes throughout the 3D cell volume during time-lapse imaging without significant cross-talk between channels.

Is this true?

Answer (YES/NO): NO